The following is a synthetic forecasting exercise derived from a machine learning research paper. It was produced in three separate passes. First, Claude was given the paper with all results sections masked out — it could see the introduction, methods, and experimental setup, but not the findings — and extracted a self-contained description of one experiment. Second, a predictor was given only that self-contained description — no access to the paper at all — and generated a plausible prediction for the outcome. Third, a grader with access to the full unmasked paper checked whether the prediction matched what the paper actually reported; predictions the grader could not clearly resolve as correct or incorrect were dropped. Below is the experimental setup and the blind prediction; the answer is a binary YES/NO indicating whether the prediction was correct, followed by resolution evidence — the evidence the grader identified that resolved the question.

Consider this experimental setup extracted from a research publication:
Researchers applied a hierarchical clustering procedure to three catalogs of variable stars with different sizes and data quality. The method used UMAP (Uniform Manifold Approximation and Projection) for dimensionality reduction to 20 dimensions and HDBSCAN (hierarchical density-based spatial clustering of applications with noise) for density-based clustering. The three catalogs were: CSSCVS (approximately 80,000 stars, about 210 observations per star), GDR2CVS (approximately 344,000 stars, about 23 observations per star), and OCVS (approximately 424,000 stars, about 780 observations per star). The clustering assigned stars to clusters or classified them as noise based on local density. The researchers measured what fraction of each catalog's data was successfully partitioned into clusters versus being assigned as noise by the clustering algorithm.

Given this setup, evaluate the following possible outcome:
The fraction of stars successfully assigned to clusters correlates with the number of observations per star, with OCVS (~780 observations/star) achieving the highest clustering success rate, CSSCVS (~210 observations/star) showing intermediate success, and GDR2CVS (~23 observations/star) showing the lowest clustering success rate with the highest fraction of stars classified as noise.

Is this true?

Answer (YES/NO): NO